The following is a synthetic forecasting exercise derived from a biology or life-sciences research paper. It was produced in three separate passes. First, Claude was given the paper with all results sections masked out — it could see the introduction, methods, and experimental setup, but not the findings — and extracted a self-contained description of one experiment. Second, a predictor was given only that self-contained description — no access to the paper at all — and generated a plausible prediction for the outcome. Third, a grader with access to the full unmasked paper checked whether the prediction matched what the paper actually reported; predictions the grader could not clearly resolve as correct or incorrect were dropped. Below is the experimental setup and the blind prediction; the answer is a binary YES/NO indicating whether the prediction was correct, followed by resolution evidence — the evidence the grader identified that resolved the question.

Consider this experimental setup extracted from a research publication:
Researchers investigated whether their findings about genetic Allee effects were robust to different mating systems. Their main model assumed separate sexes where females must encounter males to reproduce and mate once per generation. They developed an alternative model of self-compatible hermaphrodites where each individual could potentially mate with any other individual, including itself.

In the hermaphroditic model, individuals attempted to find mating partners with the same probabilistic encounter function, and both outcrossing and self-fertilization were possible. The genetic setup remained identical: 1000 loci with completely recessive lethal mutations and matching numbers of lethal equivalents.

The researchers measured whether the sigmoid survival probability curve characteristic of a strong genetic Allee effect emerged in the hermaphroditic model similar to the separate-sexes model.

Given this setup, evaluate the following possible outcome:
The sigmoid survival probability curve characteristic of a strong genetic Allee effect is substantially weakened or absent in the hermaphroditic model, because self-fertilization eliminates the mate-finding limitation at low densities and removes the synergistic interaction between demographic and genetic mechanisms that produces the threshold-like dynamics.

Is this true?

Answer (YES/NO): NO